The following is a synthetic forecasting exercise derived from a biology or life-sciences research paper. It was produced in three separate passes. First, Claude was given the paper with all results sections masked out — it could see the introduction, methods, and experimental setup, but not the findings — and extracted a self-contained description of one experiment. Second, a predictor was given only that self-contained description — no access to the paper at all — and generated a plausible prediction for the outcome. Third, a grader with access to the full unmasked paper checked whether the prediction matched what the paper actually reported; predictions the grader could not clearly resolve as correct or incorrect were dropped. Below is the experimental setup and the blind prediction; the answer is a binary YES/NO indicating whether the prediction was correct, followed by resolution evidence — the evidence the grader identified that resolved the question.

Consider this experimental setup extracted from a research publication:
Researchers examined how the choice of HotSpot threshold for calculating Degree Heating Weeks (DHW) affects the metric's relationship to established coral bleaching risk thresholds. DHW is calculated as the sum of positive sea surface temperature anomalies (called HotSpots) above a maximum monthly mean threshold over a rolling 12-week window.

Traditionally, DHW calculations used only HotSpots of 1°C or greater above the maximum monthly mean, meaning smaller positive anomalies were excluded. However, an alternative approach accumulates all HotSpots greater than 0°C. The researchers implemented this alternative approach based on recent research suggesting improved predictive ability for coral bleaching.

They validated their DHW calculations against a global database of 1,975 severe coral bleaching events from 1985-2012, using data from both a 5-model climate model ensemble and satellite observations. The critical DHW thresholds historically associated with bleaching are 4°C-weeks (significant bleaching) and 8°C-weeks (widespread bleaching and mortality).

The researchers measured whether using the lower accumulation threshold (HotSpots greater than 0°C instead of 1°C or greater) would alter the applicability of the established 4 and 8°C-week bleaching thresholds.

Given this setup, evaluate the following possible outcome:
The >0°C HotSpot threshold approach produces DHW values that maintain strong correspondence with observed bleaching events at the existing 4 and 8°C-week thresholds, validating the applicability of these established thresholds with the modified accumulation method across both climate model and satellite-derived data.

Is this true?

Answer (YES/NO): YES